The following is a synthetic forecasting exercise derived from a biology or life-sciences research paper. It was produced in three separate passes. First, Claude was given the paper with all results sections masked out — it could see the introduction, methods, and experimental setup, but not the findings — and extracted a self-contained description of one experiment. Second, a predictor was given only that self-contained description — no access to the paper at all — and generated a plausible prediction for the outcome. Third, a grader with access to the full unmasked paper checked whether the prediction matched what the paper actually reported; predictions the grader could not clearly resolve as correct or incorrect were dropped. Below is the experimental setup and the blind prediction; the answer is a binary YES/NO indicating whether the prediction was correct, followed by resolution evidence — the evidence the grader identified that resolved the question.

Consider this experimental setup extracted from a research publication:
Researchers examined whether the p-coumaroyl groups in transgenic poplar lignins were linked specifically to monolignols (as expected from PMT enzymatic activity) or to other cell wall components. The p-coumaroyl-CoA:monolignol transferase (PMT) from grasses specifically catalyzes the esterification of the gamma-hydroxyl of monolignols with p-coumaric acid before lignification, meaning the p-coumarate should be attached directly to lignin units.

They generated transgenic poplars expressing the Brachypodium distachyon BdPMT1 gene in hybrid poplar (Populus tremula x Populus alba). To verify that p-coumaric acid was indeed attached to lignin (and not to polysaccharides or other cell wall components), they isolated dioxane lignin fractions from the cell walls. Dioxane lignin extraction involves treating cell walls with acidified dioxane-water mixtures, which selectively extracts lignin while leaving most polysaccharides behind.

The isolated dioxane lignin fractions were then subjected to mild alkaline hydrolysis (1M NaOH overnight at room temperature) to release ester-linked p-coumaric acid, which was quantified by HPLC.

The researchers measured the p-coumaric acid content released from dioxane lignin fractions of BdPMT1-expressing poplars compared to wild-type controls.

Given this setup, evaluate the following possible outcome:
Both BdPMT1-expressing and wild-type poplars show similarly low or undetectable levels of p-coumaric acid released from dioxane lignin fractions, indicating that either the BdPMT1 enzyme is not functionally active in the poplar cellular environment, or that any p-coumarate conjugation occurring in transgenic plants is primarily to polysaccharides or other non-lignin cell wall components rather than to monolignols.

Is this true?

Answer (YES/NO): NO